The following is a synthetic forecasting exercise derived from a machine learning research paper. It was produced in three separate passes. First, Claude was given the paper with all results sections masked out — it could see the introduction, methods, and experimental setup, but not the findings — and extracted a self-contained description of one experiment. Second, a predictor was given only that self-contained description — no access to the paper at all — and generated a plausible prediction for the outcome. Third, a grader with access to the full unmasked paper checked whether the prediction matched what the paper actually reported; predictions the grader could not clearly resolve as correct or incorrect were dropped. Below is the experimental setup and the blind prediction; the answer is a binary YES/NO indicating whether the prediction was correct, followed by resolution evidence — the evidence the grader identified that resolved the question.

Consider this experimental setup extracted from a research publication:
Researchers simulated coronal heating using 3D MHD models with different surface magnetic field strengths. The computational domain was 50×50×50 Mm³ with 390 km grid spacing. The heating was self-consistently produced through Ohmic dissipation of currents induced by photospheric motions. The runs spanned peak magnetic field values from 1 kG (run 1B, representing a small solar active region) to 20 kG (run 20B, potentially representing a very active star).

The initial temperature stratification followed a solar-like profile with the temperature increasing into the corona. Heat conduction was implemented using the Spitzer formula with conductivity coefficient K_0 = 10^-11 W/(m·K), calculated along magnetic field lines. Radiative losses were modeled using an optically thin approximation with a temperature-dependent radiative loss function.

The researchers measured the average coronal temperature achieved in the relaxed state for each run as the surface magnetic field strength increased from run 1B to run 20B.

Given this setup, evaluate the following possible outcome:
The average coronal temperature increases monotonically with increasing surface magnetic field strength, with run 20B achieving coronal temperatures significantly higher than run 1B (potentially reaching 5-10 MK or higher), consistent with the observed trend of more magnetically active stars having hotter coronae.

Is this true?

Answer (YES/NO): YES